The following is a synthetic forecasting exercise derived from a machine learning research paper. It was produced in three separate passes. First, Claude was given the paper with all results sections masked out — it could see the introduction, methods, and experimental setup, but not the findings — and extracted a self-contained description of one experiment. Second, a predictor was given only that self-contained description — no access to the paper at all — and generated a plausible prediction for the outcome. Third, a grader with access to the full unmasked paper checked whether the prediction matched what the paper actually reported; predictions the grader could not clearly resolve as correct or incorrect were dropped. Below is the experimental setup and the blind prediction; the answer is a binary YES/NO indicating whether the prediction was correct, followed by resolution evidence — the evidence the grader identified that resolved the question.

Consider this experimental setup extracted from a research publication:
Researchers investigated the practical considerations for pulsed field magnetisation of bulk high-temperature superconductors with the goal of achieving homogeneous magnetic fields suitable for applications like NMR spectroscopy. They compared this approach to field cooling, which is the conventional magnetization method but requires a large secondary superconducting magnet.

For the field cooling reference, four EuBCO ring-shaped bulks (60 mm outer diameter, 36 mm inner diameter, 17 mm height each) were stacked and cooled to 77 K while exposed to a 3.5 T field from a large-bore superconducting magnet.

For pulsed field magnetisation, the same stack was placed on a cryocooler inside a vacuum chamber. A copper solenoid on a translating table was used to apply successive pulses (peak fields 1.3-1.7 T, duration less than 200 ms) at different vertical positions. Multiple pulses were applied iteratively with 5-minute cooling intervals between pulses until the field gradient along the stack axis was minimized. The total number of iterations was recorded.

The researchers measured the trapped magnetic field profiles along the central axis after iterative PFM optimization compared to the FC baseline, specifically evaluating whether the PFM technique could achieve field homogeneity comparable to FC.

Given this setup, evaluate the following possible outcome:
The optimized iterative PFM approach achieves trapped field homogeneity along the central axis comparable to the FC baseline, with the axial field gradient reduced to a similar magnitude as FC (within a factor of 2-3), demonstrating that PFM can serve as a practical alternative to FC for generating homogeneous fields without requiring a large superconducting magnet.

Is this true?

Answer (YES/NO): NO